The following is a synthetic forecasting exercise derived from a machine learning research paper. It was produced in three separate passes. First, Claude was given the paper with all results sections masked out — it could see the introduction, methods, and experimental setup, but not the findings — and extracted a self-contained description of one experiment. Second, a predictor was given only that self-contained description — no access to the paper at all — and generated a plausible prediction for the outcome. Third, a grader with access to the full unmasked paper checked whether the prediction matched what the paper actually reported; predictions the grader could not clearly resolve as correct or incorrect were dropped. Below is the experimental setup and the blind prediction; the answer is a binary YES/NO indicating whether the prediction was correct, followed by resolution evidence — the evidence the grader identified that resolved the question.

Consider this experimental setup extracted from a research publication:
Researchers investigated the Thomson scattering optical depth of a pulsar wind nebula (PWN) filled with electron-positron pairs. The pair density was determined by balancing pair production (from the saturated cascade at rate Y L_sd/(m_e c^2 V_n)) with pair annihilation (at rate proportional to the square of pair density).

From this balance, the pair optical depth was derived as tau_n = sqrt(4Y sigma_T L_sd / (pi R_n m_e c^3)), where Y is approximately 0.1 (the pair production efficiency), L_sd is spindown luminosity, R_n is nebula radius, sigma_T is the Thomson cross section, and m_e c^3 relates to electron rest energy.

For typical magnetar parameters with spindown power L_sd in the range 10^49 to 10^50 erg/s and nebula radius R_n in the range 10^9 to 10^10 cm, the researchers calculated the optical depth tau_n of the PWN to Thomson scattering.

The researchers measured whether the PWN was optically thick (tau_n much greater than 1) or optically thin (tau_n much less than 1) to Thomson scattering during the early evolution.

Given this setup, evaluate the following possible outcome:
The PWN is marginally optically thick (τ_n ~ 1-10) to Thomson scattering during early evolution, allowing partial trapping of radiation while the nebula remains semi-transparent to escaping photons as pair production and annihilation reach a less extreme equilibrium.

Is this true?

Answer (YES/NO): NO